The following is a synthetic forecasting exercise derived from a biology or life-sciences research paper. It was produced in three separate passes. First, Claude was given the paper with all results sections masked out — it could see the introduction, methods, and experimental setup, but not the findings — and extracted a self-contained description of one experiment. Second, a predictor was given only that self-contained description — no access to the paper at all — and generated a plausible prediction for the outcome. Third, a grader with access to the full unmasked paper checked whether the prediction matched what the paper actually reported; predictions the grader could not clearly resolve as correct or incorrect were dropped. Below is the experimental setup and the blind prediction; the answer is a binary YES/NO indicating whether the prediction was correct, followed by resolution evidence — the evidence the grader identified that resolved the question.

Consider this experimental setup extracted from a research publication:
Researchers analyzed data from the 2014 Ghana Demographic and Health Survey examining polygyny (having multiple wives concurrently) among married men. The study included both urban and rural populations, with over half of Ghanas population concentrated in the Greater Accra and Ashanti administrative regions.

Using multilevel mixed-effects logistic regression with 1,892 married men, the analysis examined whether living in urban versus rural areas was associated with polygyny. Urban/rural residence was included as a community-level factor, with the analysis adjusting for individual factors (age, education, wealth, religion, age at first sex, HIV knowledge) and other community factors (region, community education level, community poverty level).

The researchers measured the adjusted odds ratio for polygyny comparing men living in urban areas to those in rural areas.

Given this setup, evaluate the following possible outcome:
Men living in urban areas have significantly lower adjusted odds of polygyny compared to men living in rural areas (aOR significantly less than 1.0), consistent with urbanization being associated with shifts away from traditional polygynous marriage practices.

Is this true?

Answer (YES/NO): NO